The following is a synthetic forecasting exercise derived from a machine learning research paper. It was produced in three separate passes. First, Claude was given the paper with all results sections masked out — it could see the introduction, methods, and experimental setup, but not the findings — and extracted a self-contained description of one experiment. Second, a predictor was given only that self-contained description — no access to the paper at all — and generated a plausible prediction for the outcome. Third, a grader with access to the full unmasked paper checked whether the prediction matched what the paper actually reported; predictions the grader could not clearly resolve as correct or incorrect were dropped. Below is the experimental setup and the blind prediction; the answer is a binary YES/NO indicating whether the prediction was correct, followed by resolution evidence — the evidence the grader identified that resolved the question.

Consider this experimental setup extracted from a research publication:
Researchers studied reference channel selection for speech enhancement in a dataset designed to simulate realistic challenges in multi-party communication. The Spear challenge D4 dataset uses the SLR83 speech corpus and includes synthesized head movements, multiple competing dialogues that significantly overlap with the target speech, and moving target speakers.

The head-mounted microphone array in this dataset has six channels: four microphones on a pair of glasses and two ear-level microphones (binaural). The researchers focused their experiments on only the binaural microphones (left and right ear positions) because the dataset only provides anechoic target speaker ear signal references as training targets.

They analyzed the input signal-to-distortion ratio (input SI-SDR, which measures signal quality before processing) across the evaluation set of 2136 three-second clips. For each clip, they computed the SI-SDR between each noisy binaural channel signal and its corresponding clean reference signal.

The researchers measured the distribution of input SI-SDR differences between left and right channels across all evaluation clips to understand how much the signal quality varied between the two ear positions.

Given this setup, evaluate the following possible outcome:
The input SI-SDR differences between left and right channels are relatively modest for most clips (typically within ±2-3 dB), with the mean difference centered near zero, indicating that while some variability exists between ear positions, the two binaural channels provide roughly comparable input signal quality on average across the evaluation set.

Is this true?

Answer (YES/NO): NO